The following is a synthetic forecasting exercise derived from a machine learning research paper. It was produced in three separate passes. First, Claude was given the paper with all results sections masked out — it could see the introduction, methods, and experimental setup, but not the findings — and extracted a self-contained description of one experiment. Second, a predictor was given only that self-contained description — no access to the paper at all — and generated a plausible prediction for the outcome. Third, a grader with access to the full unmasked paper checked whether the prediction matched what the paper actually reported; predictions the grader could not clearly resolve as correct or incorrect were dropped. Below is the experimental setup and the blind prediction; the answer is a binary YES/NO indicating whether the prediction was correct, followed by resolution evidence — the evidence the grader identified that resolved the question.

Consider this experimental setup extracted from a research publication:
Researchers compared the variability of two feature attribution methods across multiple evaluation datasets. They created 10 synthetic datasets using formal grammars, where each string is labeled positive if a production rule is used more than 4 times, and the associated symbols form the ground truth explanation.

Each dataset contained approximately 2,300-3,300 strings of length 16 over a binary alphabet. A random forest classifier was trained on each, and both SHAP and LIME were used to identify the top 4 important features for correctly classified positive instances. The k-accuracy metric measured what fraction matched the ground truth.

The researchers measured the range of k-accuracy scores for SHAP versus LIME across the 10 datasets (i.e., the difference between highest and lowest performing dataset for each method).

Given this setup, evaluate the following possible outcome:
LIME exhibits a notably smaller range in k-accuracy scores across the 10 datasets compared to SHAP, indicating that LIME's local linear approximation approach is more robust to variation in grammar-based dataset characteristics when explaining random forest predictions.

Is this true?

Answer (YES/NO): NO